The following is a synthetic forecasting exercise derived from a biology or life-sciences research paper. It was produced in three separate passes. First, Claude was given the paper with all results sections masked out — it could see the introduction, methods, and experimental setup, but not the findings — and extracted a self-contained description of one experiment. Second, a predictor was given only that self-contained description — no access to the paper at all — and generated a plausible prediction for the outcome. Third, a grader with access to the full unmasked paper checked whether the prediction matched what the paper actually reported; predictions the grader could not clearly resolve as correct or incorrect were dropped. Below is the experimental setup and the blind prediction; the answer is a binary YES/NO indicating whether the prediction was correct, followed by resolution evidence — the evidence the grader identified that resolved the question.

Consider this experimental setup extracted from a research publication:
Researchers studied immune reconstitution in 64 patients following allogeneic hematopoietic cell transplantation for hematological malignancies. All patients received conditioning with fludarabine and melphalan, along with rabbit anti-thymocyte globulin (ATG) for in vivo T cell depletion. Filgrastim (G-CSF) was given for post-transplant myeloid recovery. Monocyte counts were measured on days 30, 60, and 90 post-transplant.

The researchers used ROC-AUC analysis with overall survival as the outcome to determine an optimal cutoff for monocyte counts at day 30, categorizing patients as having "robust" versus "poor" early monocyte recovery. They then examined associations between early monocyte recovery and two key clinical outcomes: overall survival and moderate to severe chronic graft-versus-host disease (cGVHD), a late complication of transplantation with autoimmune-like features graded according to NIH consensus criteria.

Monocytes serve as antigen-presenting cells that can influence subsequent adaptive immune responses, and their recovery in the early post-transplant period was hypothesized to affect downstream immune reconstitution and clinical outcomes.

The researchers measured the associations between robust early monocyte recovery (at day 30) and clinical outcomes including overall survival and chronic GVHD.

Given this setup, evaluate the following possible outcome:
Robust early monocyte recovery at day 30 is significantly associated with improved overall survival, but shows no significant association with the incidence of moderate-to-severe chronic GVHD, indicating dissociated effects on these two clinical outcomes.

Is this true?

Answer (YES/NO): NO